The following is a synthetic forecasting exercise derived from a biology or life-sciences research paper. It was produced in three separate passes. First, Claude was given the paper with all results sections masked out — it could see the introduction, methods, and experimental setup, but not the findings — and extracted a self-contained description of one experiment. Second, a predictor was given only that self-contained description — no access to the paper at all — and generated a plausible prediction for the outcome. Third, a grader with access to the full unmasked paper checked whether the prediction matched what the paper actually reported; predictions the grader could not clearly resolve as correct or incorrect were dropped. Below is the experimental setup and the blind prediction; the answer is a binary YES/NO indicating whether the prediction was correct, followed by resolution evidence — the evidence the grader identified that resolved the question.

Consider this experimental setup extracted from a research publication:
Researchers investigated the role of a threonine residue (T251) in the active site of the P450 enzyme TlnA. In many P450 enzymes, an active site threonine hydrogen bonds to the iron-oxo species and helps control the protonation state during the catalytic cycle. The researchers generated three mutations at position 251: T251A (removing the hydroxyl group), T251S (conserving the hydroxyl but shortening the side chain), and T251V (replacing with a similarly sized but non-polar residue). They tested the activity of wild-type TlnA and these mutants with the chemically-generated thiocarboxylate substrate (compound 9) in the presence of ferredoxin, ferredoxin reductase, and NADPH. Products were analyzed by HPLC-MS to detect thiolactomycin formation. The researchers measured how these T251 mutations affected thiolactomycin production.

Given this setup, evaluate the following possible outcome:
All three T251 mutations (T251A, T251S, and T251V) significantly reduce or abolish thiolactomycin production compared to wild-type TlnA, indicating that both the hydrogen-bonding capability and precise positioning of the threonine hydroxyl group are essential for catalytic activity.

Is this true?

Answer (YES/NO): NO